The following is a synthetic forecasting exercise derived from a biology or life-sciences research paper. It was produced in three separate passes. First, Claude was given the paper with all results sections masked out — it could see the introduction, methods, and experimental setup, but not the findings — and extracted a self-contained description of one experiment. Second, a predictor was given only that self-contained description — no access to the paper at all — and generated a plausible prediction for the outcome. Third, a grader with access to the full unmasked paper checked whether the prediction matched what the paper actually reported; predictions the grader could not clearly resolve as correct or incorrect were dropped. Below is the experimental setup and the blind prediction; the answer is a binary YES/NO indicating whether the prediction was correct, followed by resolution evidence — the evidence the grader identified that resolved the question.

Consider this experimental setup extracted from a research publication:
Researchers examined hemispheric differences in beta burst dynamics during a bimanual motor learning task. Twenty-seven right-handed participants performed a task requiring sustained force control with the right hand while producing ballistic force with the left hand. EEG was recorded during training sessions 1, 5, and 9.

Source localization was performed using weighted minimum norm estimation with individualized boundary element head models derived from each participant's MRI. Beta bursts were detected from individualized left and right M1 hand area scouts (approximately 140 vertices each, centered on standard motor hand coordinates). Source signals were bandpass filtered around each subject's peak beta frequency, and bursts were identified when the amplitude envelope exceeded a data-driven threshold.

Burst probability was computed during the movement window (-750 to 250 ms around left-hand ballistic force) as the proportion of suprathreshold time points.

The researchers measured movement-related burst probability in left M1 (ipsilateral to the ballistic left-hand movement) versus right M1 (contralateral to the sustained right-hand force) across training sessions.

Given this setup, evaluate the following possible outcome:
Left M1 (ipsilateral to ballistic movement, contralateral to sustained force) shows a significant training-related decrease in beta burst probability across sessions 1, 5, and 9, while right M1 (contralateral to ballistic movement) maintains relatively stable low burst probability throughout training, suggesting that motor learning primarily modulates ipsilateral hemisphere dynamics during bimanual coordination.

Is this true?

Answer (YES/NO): NO